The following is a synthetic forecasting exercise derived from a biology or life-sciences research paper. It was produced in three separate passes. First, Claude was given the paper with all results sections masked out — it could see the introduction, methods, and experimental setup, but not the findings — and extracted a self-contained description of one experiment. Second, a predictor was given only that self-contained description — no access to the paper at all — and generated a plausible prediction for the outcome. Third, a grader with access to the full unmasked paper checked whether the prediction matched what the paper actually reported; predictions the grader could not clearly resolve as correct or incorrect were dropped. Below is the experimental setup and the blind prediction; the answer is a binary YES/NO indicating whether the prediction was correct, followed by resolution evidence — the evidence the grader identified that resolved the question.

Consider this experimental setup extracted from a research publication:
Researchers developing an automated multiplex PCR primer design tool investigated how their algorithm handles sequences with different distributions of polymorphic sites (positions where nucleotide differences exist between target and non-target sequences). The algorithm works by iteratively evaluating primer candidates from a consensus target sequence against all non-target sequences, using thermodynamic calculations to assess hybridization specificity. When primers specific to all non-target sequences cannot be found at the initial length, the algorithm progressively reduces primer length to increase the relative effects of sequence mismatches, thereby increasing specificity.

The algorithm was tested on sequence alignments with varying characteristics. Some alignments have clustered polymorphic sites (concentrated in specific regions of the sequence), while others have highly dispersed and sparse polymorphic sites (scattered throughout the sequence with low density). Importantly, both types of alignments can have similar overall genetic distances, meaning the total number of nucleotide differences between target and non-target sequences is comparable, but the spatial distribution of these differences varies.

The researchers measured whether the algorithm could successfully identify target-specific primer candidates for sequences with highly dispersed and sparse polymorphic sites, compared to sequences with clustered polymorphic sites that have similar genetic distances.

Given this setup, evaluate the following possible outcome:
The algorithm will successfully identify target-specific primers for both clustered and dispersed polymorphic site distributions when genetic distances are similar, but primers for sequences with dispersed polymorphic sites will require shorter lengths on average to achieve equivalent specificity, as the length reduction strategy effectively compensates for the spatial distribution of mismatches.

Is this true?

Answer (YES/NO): NO